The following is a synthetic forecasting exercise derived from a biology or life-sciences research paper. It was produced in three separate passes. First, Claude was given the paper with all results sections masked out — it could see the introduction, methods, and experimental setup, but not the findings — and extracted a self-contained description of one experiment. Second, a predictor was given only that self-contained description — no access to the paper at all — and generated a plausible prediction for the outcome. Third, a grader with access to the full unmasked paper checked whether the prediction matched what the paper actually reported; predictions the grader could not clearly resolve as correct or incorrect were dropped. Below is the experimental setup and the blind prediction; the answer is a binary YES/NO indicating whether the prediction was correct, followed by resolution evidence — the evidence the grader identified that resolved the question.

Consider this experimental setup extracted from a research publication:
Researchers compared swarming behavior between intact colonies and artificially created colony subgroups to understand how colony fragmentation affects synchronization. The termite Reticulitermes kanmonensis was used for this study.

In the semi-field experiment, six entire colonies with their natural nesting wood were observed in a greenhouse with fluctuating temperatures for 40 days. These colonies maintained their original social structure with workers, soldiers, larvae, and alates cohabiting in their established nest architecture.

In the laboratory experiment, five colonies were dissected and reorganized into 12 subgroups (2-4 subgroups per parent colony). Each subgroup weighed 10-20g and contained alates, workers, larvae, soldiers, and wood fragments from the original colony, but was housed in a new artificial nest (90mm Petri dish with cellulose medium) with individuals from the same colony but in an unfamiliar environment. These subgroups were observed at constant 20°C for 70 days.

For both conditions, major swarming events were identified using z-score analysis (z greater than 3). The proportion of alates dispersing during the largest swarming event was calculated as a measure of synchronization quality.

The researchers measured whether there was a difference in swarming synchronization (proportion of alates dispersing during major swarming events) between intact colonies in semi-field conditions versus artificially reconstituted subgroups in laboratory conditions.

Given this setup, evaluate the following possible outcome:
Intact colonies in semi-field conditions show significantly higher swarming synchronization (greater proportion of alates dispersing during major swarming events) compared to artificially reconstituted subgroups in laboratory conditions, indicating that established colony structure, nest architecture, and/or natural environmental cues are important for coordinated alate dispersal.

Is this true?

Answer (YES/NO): NO